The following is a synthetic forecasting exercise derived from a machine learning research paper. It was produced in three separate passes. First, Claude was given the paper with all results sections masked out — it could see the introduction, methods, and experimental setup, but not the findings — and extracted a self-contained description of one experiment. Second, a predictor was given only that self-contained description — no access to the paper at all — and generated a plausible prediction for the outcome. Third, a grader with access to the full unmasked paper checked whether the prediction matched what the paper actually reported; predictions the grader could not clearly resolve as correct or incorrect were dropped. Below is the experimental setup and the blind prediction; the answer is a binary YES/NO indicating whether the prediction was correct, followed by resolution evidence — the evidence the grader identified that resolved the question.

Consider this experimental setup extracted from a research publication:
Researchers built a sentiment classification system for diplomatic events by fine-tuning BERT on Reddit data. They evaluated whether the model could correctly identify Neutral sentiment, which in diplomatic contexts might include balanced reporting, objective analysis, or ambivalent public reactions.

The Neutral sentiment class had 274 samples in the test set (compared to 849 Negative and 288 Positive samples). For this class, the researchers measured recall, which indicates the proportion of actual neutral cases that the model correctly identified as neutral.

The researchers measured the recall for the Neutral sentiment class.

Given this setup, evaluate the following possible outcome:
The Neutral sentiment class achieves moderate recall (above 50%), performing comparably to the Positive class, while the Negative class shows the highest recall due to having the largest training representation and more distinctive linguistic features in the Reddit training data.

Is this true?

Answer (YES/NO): NO